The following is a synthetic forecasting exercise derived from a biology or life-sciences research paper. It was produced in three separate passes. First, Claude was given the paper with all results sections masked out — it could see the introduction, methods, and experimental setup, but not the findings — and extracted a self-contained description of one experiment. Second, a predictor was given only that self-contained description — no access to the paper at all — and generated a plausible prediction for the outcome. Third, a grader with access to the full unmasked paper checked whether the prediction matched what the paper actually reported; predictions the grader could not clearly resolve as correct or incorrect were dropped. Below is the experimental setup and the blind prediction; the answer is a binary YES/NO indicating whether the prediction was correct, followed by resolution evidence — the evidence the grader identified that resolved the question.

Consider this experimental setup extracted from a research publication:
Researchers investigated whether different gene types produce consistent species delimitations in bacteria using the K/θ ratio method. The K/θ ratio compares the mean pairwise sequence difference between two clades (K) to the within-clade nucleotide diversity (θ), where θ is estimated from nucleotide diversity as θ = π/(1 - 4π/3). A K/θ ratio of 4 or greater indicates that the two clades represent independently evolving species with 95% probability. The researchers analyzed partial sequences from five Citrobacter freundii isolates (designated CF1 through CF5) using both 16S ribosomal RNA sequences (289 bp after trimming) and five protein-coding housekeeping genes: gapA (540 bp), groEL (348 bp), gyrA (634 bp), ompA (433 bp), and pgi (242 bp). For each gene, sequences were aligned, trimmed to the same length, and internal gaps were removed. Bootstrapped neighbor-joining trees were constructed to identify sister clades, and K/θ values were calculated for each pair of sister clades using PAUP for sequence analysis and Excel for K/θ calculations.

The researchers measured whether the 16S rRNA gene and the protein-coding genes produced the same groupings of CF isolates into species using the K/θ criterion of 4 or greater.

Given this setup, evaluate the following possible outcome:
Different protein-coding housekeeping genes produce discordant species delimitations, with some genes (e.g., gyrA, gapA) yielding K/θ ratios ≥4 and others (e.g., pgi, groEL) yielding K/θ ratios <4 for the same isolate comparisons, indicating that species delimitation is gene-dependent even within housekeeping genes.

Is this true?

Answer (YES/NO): NO